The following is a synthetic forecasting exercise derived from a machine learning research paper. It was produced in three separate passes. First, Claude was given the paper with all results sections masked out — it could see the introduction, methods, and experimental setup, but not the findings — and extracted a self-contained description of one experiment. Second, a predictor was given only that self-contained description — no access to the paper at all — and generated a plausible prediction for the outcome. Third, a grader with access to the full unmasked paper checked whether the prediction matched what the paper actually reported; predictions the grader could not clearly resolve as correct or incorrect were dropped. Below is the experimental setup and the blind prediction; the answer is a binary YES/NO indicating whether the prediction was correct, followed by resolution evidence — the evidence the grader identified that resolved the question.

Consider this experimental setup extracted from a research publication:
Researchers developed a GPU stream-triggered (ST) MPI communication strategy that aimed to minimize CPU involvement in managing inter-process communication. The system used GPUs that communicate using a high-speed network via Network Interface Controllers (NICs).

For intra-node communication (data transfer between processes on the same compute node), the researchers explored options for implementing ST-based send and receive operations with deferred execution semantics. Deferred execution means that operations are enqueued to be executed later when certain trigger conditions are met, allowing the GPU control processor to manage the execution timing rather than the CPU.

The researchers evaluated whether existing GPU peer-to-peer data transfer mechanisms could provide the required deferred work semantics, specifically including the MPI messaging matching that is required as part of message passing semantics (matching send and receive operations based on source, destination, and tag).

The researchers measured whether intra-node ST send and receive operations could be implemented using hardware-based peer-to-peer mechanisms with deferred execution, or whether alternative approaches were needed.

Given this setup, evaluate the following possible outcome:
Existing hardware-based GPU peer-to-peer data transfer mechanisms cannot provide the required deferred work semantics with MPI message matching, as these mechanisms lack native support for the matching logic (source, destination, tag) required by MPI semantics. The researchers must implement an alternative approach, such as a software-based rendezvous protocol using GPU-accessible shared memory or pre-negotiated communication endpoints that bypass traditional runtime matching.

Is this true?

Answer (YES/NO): NO